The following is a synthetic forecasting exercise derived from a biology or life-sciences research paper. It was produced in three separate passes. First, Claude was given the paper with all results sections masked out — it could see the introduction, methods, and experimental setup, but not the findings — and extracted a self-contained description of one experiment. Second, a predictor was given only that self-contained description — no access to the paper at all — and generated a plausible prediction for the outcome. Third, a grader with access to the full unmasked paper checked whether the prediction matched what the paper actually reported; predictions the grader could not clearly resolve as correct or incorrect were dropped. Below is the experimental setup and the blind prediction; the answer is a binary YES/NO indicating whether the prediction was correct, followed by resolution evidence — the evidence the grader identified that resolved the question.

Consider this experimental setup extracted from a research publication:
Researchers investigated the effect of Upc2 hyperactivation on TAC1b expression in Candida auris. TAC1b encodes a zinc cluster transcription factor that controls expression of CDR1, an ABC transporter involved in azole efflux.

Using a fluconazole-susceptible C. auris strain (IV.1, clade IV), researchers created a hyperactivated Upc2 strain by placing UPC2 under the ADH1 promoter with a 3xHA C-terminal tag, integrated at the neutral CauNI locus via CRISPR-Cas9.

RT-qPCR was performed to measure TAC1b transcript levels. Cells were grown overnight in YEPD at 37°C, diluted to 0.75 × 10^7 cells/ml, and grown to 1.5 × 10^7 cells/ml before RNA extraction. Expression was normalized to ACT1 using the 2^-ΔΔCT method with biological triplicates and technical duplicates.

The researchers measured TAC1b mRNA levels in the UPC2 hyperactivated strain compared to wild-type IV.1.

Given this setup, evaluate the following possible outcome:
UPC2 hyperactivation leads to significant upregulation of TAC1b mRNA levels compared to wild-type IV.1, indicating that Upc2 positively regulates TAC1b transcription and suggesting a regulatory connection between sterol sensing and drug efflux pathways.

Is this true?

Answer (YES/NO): YES